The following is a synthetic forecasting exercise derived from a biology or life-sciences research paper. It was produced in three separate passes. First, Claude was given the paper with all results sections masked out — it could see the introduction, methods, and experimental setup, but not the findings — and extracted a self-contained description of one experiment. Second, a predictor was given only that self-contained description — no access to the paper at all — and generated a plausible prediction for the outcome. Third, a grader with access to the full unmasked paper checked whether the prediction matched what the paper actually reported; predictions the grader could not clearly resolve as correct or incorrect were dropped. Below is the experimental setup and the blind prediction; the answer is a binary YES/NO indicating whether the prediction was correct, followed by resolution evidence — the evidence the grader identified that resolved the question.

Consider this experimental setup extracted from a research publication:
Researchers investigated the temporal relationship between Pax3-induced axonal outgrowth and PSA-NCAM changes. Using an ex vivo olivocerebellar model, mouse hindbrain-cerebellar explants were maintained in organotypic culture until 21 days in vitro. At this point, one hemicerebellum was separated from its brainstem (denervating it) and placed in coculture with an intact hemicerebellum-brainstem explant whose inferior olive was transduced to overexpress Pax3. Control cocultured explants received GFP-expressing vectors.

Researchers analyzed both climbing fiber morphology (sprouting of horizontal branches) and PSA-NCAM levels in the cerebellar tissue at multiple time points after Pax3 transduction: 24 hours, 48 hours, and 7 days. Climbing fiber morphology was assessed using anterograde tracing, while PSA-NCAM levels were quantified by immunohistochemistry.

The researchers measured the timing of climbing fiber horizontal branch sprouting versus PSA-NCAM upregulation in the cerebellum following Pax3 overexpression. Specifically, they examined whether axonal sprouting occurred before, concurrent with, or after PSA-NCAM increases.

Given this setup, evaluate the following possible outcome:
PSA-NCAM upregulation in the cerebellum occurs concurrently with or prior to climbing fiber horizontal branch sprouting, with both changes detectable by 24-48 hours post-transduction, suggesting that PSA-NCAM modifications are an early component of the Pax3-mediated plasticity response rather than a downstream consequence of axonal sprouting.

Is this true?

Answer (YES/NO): NO